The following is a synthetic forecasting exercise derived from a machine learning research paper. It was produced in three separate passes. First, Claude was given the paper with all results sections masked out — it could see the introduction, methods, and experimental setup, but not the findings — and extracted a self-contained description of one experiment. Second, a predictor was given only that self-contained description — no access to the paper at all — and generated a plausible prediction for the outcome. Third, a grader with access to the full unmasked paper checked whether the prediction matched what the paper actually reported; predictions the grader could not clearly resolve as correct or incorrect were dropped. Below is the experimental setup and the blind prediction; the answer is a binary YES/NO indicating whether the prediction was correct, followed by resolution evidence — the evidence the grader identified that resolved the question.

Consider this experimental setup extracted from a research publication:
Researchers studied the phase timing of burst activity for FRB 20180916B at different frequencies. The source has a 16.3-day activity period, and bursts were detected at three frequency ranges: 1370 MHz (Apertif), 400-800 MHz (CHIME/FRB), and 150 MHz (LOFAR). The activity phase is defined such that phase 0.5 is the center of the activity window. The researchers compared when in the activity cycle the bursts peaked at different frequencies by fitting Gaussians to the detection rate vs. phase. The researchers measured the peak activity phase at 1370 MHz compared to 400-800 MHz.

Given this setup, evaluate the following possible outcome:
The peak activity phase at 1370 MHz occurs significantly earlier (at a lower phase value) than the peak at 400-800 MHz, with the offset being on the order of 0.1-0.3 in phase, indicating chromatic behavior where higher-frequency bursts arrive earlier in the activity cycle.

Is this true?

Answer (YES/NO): NO